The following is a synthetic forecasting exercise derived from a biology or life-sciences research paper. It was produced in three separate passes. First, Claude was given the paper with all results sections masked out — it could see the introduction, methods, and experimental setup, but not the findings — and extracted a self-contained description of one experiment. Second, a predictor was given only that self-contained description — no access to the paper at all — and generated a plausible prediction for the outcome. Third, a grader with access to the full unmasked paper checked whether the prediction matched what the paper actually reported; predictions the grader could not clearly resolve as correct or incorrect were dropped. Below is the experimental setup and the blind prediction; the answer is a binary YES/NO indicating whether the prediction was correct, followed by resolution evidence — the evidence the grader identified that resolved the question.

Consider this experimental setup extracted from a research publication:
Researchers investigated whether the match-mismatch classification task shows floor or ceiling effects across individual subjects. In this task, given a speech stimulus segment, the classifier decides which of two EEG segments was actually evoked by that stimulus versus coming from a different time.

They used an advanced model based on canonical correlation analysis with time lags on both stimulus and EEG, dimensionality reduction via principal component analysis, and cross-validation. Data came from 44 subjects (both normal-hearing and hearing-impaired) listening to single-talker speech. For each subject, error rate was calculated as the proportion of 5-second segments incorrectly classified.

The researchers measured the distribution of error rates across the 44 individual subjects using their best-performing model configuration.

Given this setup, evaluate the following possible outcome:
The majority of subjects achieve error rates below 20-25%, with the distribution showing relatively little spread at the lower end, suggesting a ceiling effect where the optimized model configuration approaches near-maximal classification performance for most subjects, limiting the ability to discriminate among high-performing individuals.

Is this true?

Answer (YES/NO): YES